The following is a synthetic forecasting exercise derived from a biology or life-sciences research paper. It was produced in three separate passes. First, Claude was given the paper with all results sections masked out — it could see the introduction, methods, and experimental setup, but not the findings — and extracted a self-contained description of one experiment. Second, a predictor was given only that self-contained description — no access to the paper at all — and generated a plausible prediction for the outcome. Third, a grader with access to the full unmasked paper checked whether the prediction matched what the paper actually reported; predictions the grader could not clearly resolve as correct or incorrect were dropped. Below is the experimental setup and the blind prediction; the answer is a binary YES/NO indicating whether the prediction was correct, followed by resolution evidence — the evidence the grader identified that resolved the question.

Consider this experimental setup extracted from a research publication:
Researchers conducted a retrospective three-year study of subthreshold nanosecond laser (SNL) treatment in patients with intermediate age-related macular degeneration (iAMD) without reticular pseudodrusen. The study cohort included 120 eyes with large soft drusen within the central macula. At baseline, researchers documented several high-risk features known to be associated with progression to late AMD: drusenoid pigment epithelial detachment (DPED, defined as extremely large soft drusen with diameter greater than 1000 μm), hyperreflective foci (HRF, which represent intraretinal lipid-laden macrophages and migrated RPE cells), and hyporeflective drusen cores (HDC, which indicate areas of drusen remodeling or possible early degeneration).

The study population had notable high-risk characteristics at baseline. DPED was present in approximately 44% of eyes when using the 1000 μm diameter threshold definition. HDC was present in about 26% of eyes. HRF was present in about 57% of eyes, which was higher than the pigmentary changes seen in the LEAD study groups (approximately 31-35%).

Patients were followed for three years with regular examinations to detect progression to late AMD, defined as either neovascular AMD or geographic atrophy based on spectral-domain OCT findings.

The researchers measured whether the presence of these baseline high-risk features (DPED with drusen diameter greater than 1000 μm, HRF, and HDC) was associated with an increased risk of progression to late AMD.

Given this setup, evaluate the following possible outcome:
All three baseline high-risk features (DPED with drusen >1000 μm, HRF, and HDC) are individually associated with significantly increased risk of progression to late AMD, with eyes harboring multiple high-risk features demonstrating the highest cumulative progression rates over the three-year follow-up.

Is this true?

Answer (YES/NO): NO